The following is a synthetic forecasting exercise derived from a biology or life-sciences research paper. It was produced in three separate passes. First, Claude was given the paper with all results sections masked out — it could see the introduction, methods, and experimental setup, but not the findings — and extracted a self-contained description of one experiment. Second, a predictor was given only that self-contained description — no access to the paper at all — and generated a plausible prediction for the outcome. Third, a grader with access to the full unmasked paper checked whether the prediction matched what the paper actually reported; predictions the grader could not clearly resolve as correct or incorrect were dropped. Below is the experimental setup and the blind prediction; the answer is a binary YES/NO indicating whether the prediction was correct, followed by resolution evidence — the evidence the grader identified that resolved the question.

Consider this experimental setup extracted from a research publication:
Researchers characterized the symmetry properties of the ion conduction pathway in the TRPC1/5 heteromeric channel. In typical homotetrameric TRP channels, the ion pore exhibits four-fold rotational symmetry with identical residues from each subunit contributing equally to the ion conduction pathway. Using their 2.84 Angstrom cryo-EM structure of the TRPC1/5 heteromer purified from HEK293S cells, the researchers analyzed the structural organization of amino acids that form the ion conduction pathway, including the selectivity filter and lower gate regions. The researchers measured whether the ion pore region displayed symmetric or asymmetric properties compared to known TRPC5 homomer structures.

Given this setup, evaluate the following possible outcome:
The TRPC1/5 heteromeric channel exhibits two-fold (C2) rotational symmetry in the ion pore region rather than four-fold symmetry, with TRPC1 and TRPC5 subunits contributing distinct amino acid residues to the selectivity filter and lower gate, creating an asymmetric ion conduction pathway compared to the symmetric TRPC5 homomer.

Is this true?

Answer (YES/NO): NO